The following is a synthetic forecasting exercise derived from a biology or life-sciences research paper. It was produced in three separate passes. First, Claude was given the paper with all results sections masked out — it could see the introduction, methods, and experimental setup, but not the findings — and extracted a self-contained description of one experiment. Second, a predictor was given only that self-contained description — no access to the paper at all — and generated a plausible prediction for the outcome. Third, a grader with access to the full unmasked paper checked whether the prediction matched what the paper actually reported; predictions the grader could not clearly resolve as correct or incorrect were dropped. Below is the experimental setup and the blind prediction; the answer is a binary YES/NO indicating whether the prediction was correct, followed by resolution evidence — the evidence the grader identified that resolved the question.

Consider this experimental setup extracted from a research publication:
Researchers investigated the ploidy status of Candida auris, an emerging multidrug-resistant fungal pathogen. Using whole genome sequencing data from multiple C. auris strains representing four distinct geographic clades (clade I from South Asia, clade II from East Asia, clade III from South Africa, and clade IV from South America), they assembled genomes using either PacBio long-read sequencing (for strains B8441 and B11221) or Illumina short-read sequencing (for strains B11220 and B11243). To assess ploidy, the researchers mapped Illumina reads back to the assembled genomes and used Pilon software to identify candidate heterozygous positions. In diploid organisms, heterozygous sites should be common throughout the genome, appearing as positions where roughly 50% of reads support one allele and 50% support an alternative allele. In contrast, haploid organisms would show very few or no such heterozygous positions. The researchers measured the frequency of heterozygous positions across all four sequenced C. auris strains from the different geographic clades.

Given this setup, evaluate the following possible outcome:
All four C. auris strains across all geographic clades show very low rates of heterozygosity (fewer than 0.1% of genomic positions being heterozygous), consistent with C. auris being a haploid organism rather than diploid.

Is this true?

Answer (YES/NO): YES